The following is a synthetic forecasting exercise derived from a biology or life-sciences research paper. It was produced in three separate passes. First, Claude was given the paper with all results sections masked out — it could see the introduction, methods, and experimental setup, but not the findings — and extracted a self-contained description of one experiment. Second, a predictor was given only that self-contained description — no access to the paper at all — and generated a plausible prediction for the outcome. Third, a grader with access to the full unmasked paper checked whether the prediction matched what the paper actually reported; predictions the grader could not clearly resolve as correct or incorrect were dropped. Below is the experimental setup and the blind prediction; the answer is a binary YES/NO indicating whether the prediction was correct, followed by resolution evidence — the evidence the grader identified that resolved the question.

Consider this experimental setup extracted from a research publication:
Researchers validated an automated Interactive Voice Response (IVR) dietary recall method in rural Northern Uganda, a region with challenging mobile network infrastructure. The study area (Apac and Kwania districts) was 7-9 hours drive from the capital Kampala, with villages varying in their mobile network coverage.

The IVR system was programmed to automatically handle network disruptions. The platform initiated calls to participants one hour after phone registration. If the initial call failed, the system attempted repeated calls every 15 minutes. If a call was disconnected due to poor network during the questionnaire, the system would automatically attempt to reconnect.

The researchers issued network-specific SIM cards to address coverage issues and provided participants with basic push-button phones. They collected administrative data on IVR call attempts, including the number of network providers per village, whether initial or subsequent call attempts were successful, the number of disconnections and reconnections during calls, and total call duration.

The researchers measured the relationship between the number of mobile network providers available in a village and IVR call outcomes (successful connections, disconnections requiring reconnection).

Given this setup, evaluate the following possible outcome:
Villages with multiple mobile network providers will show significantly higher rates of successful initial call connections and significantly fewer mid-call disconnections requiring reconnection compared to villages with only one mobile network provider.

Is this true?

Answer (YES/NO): NO